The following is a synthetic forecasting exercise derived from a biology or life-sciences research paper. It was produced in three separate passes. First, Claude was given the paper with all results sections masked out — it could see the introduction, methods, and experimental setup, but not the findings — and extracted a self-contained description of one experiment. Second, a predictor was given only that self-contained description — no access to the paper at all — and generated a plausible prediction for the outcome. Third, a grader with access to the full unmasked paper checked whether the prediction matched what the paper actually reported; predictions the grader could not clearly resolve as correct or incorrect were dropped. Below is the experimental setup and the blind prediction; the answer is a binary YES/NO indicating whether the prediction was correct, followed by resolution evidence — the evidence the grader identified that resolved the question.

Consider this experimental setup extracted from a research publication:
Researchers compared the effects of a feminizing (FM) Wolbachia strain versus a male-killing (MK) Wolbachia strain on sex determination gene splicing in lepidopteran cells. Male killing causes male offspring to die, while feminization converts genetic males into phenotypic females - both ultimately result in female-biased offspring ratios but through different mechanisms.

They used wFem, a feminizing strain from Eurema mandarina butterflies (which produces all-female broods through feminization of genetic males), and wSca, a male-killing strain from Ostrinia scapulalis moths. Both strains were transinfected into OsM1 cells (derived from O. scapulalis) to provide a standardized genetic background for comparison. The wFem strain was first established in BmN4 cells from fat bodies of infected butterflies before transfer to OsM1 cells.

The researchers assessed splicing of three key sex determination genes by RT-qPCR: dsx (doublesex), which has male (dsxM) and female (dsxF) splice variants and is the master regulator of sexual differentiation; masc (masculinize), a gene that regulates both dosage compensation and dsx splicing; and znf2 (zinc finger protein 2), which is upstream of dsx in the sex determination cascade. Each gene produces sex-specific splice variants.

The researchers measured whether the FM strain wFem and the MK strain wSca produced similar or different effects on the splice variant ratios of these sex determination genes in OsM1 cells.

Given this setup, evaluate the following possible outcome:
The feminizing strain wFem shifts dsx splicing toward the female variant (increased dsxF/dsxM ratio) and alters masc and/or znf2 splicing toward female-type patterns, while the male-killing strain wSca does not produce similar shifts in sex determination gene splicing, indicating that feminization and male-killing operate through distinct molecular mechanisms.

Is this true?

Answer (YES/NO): NO